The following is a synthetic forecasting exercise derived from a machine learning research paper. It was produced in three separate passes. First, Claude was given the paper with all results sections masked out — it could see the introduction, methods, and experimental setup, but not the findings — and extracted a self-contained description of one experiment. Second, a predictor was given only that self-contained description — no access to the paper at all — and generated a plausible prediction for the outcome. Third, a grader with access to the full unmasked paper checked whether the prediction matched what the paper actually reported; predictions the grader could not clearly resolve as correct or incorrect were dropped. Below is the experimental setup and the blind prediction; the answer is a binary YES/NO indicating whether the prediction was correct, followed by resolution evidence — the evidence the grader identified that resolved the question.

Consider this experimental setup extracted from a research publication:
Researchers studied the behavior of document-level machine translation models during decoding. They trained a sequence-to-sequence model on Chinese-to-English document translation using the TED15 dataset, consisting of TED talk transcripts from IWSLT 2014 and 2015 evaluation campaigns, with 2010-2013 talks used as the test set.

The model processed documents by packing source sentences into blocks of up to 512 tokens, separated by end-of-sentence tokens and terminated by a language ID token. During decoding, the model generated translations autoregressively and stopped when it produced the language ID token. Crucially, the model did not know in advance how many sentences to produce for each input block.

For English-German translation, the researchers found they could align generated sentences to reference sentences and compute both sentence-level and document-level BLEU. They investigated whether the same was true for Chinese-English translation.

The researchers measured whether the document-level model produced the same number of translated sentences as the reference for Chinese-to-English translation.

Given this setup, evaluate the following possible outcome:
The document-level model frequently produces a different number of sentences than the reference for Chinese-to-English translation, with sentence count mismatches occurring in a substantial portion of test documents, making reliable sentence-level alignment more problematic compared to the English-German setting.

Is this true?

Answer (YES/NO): YES